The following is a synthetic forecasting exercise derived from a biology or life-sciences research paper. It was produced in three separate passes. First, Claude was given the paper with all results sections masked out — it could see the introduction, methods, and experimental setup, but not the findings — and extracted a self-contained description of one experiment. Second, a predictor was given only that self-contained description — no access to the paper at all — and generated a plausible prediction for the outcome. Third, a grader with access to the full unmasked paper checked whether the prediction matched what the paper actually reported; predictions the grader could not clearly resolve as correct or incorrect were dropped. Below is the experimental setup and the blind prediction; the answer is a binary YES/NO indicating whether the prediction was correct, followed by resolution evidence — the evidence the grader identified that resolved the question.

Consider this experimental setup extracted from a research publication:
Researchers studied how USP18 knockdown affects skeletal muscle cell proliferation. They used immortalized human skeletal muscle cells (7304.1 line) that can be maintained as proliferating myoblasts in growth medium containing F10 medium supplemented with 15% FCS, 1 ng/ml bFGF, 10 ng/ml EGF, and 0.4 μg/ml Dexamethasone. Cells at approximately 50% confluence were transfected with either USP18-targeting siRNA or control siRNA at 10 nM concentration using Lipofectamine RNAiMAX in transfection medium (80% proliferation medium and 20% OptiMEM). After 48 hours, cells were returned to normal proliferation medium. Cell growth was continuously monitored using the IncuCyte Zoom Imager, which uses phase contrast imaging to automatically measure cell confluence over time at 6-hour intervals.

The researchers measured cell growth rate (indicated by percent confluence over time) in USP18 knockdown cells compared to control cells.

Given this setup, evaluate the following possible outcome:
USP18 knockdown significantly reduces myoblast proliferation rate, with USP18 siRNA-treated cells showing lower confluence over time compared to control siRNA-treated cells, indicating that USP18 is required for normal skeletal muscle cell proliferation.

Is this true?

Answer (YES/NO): YES